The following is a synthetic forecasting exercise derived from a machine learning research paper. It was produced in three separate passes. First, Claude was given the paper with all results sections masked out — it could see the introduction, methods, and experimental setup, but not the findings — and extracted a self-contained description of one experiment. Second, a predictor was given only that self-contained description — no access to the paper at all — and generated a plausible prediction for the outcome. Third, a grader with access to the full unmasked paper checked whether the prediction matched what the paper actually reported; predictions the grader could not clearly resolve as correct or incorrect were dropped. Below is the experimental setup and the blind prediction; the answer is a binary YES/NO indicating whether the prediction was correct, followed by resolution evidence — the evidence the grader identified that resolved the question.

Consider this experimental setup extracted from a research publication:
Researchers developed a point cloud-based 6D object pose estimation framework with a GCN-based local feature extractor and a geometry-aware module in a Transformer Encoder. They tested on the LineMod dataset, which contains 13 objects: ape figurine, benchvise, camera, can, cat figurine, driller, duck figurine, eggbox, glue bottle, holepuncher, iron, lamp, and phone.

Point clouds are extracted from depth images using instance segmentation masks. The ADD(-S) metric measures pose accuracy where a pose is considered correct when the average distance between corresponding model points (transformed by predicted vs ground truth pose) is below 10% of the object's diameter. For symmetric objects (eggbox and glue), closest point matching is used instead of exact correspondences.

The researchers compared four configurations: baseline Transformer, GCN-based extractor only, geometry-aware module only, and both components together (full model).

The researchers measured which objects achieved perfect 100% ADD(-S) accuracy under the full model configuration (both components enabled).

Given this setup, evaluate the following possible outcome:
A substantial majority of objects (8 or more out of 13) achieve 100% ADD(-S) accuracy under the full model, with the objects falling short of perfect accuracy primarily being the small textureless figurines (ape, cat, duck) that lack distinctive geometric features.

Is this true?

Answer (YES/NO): NO